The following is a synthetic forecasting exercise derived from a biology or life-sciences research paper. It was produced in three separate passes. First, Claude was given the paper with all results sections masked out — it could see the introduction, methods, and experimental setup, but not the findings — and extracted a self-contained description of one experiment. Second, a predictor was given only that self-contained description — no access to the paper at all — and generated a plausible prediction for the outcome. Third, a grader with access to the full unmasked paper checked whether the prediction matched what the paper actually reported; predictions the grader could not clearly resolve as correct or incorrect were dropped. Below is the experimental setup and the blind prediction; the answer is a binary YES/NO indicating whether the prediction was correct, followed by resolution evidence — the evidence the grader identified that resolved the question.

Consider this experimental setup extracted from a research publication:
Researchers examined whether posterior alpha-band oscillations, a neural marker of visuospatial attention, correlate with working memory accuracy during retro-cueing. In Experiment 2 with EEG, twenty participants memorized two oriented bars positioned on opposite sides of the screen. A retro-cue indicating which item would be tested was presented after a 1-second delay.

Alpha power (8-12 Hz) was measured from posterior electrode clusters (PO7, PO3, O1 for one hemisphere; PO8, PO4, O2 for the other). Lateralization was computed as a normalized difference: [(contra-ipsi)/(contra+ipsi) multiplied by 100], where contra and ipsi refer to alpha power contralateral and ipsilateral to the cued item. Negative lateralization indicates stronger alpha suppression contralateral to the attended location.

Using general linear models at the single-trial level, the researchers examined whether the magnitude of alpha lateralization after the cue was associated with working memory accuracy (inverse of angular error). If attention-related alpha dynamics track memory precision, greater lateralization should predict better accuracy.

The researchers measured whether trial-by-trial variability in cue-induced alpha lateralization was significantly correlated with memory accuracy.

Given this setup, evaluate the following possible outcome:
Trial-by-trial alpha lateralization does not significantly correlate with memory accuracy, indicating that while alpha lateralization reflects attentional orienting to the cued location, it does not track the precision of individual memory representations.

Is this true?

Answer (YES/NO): NO